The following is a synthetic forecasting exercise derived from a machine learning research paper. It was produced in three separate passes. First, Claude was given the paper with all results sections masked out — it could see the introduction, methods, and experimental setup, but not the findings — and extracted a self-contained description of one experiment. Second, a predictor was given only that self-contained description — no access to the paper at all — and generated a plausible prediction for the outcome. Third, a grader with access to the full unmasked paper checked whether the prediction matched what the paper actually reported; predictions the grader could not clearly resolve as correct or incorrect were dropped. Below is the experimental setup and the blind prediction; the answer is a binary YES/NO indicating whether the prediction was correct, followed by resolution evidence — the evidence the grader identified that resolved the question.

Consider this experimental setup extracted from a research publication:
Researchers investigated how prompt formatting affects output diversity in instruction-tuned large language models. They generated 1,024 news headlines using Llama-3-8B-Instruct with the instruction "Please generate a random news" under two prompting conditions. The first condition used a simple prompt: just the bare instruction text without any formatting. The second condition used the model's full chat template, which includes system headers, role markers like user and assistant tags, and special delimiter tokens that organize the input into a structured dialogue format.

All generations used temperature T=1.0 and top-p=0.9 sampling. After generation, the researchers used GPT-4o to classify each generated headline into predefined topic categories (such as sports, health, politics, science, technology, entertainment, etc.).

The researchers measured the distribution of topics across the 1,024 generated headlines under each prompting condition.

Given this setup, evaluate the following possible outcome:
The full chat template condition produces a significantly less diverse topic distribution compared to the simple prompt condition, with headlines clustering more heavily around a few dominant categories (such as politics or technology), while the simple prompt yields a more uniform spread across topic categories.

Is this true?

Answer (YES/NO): YES